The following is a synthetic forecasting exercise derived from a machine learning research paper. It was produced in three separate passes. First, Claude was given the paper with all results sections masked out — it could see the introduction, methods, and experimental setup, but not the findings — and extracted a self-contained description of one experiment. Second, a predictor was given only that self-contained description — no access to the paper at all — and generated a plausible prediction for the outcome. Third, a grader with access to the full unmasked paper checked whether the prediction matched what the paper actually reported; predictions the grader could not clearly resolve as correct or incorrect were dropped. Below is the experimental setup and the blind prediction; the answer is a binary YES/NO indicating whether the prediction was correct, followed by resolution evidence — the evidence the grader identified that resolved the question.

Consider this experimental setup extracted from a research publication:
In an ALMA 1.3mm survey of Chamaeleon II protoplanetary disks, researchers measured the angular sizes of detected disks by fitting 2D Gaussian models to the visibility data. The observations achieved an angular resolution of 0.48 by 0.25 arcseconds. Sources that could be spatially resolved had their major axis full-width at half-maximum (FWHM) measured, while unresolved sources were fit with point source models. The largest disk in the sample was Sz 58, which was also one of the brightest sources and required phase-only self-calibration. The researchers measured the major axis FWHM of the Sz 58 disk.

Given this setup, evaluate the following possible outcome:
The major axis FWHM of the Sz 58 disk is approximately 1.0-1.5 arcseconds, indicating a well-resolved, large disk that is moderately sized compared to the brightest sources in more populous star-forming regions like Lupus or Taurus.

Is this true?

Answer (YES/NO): NO